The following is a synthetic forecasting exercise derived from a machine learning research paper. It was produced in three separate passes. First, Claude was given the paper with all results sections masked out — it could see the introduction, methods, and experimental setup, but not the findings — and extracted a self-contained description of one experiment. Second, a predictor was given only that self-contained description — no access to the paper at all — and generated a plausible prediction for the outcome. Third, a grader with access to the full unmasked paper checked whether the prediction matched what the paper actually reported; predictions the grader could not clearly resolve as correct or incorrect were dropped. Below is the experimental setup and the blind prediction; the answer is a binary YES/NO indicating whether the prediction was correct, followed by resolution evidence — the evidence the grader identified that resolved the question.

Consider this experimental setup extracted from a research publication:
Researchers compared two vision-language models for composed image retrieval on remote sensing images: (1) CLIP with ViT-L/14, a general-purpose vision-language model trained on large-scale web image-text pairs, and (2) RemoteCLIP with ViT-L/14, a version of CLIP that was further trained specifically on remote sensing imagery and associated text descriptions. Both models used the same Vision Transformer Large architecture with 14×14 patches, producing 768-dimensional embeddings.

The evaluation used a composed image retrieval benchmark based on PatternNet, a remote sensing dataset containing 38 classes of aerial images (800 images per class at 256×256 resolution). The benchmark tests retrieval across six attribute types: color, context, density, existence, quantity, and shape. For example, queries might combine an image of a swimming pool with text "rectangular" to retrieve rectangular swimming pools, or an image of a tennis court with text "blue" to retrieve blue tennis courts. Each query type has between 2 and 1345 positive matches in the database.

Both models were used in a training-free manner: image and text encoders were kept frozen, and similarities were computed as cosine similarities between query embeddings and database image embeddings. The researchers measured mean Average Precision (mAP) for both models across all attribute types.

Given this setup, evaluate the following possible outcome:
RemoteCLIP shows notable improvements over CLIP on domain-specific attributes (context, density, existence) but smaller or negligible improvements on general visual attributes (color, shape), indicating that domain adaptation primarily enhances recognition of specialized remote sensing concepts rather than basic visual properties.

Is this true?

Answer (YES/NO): NO